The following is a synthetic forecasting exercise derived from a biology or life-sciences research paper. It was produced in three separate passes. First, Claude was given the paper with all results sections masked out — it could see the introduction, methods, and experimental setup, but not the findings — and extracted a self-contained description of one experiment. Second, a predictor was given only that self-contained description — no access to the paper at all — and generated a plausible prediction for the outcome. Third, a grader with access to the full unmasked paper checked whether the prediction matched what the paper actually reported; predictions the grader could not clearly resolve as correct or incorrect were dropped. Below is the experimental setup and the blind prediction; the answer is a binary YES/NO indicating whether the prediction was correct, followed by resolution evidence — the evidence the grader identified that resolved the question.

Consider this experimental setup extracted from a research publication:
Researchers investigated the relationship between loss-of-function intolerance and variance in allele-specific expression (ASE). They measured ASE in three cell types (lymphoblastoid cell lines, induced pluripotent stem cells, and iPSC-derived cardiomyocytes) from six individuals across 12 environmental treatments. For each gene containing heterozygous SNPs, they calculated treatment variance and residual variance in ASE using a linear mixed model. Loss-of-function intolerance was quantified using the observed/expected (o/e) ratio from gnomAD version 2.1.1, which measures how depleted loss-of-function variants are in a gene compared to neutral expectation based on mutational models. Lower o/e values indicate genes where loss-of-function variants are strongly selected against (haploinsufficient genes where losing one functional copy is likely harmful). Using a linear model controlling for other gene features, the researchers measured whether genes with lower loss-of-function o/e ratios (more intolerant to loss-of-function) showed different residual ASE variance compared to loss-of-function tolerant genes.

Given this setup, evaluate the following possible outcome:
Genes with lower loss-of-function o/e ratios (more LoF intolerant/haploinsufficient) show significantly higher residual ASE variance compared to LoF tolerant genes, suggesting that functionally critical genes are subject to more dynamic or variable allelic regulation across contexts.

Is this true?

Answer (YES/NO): NO